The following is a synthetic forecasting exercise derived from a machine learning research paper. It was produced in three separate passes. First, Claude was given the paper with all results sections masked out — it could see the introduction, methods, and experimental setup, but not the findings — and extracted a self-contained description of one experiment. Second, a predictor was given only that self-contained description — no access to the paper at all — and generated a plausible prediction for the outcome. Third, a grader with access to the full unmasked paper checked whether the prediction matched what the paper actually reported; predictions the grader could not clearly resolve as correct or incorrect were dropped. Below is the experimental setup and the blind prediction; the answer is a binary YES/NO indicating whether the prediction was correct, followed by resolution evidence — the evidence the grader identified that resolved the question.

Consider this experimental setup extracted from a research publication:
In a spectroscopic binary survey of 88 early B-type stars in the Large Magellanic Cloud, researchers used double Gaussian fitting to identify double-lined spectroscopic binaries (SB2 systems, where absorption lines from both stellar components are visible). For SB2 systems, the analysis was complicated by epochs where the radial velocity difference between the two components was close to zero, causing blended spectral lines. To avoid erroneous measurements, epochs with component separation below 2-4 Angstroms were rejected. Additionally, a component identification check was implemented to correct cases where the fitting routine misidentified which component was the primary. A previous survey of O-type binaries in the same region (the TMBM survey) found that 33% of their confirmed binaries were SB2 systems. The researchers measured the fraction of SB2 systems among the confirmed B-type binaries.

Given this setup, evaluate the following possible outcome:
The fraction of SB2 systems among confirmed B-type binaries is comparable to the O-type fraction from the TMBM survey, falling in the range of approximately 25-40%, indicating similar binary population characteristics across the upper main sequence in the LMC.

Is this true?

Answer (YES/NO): NO